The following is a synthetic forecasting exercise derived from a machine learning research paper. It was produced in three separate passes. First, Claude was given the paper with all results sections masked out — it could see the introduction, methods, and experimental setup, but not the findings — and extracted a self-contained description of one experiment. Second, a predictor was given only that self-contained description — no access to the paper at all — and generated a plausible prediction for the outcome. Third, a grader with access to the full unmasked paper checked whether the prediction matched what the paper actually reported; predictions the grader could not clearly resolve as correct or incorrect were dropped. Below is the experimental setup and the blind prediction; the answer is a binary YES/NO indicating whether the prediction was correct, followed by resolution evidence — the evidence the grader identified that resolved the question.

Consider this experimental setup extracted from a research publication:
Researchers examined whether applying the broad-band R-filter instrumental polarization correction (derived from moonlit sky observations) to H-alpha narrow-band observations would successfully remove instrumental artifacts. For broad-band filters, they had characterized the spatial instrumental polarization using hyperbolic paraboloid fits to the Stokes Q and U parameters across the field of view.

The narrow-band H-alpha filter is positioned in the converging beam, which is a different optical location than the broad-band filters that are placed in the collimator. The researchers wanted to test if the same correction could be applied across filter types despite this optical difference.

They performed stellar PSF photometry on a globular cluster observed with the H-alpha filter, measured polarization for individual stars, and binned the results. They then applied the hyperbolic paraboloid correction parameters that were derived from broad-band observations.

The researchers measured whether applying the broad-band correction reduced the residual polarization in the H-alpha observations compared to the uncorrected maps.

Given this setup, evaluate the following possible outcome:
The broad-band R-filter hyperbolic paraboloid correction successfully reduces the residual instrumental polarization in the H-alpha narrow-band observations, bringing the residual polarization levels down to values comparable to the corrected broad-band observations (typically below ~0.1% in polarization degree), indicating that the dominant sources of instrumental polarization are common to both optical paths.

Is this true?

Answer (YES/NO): NO